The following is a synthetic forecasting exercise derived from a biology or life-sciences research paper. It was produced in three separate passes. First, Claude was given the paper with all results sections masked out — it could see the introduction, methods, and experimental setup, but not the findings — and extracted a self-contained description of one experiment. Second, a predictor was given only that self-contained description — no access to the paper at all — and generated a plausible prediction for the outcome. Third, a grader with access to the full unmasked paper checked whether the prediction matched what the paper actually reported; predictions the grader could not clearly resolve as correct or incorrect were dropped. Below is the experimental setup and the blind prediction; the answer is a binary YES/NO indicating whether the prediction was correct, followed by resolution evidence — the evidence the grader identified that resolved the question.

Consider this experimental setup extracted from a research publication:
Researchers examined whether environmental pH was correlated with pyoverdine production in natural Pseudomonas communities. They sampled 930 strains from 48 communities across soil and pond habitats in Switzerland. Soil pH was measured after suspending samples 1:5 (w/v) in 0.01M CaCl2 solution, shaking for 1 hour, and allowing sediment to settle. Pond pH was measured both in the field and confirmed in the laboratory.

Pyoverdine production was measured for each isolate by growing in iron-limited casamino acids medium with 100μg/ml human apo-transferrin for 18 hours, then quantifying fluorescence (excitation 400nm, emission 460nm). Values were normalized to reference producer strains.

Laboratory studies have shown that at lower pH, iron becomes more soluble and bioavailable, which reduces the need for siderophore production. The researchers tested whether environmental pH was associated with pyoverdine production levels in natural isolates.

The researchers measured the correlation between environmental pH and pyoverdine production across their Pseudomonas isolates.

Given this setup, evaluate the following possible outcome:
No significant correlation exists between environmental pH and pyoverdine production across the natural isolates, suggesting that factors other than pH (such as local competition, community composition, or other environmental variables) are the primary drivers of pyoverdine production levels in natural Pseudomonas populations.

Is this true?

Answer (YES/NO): NO